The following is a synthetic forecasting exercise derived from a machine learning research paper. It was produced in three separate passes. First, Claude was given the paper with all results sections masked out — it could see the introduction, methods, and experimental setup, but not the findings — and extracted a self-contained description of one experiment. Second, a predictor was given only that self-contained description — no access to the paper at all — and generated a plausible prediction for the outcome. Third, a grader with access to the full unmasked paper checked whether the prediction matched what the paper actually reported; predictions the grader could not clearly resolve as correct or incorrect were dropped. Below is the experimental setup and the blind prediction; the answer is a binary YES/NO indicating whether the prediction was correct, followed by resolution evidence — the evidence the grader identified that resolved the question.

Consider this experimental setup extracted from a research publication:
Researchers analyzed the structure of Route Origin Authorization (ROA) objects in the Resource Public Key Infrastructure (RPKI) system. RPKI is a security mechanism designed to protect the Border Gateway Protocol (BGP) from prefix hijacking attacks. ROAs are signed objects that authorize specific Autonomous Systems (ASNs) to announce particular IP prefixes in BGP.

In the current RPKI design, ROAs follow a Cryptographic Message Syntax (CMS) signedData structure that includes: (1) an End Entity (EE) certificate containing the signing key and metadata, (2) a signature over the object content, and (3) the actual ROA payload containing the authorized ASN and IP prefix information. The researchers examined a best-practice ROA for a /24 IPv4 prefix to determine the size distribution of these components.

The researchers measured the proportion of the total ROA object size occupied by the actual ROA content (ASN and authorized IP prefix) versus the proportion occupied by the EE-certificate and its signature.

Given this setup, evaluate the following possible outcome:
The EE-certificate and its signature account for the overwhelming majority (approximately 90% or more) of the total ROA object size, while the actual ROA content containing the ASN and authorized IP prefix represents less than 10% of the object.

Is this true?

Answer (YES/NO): NO